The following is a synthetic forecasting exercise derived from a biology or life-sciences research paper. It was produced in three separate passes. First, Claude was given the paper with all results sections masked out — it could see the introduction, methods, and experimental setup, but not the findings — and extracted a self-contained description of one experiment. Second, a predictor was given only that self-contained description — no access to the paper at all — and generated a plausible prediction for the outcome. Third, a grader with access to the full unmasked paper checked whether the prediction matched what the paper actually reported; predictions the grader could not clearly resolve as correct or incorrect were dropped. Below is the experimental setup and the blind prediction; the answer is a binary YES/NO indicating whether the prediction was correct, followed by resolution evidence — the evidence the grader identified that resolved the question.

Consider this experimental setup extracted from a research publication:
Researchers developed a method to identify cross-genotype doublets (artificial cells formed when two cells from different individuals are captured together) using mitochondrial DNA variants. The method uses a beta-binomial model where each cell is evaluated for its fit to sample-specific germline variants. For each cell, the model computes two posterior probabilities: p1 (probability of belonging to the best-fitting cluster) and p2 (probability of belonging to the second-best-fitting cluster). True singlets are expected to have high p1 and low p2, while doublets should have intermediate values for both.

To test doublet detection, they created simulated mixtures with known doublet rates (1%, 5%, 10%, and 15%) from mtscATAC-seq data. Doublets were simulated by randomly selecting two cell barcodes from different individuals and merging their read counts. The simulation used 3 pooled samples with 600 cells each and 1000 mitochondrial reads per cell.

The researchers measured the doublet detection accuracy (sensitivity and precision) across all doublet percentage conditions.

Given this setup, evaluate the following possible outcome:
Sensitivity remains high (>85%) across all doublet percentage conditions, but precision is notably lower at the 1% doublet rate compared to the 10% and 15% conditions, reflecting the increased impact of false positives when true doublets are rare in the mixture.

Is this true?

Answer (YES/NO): NO